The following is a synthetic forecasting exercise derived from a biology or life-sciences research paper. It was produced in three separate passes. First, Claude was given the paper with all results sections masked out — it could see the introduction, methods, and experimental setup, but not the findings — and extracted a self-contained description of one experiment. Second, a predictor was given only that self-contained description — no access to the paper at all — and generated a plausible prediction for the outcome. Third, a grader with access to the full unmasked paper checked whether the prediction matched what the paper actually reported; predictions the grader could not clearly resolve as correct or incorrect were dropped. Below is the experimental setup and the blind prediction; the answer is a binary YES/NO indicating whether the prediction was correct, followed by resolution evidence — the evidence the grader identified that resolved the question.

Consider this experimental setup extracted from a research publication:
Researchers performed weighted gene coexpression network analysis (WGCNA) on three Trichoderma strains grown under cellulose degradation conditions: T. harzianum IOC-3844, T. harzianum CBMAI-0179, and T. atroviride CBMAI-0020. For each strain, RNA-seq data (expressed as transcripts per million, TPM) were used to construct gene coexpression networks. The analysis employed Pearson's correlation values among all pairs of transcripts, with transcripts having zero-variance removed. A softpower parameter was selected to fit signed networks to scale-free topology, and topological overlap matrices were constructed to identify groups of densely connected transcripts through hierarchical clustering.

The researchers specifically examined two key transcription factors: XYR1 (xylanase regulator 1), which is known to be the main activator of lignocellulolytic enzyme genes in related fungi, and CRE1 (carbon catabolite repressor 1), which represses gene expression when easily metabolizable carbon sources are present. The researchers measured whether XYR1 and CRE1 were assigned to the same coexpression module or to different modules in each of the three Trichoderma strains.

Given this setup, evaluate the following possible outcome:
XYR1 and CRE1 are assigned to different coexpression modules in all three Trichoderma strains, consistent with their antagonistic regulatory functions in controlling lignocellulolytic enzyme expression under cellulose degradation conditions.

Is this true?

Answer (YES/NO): YES